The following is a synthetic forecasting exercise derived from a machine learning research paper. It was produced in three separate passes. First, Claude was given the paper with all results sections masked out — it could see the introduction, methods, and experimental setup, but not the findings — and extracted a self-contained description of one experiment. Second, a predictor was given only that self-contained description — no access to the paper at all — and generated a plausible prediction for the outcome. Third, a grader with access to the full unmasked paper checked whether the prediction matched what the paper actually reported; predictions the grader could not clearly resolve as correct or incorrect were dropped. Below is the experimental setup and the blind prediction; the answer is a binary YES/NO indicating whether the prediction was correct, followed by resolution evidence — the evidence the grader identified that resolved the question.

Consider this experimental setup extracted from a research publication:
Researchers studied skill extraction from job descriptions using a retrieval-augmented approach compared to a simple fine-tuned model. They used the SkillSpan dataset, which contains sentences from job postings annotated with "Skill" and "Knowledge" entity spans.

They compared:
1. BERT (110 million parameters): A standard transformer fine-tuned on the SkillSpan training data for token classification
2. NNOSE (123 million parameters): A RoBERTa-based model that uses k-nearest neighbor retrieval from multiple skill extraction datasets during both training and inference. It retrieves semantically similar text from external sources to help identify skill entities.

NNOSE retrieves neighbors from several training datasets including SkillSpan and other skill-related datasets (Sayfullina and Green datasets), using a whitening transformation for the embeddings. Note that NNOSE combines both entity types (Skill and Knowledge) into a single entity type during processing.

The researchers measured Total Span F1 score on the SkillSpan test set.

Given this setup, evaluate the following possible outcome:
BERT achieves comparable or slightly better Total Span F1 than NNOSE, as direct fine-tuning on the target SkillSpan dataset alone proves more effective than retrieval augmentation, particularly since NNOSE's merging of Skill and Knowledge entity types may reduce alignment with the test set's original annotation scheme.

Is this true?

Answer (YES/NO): NO